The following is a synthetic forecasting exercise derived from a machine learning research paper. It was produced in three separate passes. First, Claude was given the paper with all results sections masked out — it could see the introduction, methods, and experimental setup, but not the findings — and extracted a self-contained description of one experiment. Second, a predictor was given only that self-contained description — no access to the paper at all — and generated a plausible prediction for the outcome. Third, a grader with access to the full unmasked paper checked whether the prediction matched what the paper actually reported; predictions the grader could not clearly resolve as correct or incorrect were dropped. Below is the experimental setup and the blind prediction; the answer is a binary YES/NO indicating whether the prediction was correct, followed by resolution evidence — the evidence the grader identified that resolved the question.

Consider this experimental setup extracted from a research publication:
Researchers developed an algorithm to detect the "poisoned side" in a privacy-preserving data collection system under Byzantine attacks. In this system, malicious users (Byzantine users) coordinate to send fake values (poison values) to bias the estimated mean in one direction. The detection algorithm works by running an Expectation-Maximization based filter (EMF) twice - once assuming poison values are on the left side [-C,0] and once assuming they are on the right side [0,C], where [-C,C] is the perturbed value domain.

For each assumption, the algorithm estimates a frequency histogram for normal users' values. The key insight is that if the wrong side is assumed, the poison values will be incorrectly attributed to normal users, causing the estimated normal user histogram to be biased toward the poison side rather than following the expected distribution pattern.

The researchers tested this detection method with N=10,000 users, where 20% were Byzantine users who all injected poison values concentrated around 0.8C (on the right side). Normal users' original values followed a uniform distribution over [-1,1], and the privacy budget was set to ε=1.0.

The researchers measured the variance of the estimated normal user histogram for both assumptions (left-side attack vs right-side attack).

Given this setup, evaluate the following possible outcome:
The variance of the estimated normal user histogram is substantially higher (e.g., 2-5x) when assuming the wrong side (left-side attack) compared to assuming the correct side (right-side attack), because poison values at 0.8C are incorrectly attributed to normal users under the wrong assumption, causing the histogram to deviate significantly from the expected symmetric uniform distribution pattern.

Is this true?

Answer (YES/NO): NO